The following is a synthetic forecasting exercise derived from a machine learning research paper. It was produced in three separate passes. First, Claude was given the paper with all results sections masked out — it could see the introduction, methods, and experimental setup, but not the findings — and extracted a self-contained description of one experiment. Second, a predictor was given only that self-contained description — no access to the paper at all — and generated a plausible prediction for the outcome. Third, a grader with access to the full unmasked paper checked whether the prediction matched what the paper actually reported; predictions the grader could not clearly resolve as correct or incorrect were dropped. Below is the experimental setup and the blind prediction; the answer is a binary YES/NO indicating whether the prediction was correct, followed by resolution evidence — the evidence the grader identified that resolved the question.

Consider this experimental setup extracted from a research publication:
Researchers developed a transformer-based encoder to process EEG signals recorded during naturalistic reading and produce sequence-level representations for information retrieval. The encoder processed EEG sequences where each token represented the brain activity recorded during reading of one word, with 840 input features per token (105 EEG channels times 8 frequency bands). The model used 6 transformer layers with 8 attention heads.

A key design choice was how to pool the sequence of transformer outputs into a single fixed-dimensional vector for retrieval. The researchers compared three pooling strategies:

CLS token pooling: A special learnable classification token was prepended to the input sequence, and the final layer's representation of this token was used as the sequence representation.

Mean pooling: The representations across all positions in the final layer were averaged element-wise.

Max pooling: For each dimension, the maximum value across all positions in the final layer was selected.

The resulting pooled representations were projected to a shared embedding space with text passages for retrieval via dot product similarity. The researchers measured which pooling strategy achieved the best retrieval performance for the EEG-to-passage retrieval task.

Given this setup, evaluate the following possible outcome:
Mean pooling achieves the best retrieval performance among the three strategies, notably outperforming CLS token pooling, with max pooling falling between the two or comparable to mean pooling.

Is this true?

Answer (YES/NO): NO